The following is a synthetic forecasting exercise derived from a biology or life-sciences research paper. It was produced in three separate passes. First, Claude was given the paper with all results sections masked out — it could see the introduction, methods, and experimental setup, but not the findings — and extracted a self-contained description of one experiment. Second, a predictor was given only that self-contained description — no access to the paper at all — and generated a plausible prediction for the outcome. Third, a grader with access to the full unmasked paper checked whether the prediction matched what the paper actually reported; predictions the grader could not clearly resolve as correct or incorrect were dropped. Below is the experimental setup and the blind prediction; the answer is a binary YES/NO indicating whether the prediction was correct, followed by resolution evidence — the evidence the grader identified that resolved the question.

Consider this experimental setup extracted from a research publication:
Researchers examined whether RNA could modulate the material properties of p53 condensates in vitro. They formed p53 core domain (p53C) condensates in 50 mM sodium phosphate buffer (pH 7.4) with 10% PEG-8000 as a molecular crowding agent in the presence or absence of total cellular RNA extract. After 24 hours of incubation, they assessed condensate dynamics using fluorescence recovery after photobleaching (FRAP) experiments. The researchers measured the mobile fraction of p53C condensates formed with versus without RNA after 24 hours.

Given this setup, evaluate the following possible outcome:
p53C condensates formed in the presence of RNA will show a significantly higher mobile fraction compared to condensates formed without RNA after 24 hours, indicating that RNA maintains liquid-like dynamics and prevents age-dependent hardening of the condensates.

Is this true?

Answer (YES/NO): YES